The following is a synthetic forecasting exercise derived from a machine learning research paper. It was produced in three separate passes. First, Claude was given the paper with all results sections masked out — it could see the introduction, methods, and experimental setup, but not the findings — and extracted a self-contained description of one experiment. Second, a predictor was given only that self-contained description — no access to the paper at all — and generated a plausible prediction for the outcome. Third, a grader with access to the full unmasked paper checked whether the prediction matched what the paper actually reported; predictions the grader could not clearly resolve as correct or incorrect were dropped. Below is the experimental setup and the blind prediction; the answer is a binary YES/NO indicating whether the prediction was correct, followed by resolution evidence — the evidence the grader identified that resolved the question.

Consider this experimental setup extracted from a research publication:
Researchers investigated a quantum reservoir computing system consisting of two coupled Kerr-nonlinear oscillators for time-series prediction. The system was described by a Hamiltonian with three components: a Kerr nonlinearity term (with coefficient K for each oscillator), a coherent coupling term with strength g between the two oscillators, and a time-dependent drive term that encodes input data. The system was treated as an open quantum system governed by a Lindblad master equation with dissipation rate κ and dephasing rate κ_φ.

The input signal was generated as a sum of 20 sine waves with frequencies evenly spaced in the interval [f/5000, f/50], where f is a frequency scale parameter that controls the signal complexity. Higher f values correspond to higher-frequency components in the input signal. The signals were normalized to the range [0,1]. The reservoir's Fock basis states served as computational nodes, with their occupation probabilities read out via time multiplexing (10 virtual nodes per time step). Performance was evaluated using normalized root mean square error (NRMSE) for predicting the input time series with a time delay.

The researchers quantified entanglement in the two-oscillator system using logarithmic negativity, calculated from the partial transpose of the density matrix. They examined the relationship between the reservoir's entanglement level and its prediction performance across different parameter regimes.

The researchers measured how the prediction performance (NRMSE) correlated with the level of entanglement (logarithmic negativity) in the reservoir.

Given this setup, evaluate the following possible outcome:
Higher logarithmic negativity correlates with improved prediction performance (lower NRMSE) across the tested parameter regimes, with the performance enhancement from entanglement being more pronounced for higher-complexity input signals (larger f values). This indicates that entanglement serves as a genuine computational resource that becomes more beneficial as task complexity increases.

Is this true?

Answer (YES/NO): NO